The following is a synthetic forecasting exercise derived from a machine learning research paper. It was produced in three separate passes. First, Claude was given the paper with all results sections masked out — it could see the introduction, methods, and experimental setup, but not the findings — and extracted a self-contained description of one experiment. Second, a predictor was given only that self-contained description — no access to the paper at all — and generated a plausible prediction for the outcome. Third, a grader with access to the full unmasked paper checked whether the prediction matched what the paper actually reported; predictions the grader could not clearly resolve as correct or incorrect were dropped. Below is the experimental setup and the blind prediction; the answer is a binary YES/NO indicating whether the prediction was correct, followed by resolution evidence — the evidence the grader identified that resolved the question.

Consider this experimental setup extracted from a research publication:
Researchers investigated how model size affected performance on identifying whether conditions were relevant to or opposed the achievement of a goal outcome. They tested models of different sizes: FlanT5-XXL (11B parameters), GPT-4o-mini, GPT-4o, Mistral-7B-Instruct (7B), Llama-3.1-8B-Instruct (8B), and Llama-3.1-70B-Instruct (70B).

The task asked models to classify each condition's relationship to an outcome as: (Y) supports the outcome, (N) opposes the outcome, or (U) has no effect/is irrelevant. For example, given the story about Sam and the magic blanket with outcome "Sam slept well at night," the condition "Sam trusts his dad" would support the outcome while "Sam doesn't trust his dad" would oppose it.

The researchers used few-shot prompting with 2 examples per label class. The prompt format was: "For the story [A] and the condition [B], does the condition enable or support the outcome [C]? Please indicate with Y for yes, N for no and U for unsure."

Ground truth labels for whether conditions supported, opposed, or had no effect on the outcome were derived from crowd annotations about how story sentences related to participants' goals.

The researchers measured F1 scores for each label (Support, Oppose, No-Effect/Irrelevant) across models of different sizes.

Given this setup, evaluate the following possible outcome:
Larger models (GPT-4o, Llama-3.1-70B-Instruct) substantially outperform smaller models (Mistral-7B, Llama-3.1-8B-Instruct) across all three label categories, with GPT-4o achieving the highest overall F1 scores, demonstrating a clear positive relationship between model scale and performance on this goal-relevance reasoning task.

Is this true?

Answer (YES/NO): NO